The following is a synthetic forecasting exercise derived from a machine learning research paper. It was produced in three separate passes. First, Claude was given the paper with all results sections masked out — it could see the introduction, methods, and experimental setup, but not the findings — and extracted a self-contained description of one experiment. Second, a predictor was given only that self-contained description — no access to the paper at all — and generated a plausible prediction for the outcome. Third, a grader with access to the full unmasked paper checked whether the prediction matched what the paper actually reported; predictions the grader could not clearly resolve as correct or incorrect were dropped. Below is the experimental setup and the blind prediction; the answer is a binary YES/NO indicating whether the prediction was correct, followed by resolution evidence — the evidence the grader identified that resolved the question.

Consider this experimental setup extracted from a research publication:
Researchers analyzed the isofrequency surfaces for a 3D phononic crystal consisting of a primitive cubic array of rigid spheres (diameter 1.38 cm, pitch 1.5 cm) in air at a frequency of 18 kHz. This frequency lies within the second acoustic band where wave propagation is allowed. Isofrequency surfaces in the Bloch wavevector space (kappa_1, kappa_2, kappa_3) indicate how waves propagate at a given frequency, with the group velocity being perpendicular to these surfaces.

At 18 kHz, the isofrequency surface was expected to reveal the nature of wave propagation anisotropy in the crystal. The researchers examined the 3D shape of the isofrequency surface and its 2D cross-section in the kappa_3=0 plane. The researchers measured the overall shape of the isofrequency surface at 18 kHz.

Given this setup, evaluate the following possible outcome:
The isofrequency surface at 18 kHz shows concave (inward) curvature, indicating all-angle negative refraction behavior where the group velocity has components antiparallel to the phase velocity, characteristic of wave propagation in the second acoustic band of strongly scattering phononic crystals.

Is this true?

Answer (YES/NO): NO